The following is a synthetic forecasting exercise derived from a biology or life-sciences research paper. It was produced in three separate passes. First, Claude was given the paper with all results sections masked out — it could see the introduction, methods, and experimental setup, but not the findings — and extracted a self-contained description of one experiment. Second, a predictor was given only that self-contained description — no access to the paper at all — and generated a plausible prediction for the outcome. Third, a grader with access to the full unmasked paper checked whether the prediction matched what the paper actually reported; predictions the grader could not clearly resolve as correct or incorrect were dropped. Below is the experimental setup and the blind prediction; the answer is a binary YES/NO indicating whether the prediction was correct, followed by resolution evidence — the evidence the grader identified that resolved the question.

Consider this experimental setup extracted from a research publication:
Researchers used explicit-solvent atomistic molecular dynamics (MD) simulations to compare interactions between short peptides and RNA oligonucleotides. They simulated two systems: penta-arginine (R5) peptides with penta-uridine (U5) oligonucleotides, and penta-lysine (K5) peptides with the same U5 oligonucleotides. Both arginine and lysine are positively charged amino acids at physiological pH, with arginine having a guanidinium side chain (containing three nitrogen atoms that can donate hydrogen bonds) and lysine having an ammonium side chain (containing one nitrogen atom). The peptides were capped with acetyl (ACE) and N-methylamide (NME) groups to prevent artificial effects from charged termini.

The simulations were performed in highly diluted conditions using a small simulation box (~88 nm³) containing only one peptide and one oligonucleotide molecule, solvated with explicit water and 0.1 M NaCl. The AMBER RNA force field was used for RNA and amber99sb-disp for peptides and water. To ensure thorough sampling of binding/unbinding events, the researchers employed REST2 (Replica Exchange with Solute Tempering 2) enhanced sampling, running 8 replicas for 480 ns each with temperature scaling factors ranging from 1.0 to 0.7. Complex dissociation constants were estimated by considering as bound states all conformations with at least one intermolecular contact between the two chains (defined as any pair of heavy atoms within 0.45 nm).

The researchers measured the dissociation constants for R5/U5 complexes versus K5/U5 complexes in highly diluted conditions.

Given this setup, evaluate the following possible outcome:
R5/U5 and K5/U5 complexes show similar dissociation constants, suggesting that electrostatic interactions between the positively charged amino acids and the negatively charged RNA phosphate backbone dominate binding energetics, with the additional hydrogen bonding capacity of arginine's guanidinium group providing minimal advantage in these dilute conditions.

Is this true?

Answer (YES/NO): NO